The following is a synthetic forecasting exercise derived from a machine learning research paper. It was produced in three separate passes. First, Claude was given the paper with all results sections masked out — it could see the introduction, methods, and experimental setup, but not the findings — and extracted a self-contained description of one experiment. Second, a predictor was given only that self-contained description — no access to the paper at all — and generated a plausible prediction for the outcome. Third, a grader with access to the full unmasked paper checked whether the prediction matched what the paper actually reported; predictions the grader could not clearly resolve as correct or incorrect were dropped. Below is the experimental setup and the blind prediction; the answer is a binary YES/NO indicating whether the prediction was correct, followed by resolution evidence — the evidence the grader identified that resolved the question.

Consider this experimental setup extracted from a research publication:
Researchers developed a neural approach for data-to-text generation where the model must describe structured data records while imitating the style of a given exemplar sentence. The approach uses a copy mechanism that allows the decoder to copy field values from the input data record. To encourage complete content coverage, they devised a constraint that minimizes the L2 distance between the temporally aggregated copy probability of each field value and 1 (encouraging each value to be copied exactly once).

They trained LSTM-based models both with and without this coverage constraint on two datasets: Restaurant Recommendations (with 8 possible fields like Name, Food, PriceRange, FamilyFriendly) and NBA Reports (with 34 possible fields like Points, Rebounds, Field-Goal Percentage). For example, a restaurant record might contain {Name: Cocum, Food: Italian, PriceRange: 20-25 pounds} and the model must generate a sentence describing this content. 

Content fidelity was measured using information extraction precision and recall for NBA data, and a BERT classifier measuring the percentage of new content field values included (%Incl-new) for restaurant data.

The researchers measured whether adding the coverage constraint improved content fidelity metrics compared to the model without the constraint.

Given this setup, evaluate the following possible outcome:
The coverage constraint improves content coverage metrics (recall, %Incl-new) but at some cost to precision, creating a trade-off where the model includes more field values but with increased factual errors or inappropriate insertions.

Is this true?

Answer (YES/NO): NO